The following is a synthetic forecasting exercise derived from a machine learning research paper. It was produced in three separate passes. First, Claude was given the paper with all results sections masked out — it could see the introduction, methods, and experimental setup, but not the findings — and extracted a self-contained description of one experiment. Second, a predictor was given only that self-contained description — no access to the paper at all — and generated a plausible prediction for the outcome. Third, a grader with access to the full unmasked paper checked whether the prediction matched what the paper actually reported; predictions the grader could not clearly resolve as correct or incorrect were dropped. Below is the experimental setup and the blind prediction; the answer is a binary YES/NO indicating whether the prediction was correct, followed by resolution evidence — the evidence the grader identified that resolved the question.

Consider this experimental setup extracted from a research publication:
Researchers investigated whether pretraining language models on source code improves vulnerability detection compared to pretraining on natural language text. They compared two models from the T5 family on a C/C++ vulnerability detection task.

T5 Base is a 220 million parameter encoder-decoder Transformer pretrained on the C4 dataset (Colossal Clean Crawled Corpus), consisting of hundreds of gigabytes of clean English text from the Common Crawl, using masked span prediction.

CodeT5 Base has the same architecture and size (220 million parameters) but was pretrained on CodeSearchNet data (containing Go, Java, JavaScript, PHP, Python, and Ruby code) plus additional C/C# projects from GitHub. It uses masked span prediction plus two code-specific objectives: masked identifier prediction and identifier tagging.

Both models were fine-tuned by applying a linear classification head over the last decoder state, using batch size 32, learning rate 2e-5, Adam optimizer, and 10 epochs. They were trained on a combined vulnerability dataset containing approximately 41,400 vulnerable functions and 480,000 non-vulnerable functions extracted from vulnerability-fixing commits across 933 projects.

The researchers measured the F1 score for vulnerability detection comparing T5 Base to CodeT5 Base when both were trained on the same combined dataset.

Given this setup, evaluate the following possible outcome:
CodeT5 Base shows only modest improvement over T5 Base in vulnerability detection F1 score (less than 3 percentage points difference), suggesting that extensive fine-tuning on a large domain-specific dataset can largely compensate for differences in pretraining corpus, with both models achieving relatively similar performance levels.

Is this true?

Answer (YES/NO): NO